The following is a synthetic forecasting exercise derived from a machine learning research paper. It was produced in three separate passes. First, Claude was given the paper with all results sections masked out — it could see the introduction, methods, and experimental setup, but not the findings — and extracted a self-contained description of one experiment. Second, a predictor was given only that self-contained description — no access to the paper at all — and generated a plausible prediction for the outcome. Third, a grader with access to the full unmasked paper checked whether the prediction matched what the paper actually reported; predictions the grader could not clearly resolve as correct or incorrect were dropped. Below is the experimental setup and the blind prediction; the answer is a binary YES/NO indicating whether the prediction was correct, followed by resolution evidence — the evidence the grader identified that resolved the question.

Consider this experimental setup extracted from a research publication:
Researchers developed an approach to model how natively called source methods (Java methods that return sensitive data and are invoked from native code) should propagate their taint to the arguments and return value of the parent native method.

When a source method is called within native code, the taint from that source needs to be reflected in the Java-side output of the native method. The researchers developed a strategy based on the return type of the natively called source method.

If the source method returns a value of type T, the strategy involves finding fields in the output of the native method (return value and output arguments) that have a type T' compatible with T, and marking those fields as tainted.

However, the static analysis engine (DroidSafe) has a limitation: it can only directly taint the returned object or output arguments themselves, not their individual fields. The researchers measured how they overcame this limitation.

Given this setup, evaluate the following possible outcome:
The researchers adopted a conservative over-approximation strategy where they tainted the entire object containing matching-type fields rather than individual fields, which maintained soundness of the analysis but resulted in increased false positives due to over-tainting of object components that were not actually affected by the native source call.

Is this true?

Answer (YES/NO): NO